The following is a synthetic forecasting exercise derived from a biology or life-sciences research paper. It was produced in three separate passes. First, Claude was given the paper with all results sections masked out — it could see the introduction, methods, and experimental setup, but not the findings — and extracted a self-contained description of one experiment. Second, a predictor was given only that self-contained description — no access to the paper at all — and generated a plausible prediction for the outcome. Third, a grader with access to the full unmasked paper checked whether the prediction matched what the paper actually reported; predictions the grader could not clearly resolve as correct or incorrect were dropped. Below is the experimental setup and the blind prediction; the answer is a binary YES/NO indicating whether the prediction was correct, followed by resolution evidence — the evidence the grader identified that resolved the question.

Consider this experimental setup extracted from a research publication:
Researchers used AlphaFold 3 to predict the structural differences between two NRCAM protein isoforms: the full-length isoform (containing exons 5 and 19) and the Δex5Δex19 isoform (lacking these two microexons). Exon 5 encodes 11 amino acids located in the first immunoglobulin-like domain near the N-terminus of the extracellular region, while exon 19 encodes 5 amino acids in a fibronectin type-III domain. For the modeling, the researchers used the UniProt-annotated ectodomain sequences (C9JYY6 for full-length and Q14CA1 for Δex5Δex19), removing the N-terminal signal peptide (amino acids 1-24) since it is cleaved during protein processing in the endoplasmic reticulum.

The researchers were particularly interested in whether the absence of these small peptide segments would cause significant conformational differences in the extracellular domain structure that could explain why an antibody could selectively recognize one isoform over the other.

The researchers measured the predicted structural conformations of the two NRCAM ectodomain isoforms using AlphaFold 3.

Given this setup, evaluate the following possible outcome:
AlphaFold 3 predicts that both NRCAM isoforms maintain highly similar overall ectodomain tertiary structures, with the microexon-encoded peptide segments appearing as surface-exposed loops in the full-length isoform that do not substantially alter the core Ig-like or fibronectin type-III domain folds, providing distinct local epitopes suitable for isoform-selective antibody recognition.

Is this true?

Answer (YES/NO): NO